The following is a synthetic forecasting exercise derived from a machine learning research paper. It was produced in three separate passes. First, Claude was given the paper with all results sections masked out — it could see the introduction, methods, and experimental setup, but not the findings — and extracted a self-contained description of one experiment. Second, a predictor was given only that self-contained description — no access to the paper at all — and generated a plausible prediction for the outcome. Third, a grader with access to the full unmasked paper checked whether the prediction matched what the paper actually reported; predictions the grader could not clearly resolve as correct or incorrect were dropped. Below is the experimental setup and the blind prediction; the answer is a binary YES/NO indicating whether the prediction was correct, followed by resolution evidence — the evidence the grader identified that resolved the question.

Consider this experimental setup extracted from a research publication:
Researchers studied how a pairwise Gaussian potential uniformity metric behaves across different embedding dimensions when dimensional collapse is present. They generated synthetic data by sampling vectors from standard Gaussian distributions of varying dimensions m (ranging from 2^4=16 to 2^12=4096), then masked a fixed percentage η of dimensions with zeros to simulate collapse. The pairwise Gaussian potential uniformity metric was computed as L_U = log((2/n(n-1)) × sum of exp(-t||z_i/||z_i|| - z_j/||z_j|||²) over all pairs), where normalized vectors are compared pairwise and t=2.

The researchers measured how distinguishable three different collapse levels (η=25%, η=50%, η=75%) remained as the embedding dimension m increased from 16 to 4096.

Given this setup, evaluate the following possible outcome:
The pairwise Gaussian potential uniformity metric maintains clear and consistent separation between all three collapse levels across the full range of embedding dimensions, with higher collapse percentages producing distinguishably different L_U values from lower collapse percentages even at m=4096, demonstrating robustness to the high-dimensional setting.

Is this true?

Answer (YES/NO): NO